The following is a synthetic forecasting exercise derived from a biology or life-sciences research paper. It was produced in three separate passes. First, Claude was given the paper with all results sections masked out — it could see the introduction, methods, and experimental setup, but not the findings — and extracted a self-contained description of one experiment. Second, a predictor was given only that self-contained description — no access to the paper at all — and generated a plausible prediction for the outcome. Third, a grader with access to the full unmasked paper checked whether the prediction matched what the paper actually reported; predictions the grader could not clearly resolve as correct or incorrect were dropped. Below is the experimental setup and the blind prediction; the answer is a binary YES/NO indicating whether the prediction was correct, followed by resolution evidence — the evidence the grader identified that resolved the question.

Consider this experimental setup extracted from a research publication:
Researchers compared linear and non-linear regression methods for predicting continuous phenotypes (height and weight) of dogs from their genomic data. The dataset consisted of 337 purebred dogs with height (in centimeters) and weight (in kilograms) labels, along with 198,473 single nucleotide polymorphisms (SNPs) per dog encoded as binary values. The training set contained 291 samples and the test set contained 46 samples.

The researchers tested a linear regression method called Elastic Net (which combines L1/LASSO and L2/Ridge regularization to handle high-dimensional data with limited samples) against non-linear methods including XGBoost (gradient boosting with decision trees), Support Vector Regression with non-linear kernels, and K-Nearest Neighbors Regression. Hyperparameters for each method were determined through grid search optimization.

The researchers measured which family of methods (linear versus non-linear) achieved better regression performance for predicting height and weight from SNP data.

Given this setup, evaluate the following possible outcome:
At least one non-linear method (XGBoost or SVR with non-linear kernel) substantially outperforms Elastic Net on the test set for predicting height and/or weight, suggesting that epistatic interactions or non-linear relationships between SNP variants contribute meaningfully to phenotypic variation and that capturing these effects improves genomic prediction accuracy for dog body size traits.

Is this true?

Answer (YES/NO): NO